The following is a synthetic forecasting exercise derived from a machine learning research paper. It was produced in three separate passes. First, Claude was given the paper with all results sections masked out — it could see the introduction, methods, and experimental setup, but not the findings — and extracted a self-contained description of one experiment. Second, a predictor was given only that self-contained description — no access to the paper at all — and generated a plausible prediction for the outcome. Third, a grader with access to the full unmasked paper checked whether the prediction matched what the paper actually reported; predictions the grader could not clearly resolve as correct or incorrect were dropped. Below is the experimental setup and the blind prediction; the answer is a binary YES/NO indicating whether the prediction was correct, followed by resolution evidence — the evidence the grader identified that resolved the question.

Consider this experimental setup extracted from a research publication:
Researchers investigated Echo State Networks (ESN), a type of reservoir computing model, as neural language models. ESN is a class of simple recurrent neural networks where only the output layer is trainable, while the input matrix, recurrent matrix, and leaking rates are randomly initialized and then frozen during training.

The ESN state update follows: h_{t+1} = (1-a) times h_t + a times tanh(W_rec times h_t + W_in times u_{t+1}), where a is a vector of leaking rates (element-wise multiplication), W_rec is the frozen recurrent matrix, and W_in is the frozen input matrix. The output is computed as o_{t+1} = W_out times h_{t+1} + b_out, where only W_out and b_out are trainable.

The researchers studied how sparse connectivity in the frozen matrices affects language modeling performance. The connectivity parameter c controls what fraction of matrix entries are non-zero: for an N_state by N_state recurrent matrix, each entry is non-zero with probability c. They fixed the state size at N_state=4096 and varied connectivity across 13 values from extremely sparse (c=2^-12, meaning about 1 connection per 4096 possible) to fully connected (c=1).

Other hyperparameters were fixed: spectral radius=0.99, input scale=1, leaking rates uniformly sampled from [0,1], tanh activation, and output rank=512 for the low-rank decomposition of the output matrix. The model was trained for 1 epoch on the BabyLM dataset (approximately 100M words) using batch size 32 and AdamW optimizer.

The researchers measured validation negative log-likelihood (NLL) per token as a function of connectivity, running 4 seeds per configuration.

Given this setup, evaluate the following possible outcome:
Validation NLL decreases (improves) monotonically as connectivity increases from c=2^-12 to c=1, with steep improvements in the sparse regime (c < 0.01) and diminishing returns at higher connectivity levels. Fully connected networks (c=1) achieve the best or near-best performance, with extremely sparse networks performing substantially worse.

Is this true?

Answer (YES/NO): NO